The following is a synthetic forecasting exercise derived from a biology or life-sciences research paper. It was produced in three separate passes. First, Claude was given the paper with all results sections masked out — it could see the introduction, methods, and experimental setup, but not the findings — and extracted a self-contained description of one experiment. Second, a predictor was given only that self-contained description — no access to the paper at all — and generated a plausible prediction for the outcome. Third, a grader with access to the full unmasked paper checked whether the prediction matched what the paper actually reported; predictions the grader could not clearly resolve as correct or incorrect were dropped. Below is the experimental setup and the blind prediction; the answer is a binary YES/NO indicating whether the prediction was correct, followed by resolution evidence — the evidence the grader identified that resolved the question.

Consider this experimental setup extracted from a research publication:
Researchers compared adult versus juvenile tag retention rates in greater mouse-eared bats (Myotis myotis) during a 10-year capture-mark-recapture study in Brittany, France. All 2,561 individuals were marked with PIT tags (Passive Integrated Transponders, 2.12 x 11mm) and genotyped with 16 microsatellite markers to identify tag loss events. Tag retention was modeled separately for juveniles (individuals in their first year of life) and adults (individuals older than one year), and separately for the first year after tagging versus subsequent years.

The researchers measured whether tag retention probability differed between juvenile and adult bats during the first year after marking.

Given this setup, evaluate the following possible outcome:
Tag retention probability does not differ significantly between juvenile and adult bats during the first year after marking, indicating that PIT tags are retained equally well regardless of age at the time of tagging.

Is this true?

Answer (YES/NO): NO